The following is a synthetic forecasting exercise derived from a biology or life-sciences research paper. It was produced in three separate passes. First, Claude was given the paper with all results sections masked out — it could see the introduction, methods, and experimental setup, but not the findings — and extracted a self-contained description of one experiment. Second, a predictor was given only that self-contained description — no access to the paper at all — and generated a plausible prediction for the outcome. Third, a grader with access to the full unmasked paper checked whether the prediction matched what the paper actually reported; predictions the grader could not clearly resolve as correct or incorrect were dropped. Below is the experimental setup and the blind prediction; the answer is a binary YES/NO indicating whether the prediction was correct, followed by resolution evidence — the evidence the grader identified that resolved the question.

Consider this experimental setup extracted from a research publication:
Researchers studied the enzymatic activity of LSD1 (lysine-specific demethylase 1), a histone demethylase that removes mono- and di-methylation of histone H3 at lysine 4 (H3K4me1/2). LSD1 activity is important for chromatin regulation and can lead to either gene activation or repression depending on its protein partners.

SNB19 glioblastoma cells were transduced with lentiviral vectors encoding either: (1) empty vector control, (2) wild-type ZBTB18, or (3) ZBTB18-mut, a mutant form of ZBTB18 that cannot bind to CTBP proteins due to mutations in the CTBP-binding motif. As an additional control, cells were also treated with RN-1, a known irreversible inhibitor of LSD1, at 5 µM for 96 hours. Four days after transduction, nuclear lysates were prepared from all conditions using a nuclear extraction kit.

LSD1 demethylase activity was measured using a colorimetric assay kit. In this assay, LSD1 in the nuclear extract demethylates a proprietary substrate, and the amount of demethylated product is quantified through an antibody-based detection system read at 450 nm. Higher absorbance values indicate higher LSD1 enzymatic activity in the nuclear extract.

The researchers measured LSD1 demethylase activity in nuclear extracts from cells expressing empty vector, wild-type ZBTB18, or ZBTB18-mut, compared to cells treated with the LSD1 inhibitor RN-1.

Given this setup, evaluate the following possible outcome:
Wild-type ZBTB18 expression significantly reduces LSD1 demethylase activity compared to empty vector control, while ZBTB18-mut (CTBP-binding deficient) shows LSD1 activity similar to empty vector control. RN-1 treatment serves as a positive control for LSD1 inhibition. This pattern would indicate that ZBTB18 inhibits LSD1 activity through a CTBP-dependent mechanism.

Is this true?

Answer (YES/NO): YES